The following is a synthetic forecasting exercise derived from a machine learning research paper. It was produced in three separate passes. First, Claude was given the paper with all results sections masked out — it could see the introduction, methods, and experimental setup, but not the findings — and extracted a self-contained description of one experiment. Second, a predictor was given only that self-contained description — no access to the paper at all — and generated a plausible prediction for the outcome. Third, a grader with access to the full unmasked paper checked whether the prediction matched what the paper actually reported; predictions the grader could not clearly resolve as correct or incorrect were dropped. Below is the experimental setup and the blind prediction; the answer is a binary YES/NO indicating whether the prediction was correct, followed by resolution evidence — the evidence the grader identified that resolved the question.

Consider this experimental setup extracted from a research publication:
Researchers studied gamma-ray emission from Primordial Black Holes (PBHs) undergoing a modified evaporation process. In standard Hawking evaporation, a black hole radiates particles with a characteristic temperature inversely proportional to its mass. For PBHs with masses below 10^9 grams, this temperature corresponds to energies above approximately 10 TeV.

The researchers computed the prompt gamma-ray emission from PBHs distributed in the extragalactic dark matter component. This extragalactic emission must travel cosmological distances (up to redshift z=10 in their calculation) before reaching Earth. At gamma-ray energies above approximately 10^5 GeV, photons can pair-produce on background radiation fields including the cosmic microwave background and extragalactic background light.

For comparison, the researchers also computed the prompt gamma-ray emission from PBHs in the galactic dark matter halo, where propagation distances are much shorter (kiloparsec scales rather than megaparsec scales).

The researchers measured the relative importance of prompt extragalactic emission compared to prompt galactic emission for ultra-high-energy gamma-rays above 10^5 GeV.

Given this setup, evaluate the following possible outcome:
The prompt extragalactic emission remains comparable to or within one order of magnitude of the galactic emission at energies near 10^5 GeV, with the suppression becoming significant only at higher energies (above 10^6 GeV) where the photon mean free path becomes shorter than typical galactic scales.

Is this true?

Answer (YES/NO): NO